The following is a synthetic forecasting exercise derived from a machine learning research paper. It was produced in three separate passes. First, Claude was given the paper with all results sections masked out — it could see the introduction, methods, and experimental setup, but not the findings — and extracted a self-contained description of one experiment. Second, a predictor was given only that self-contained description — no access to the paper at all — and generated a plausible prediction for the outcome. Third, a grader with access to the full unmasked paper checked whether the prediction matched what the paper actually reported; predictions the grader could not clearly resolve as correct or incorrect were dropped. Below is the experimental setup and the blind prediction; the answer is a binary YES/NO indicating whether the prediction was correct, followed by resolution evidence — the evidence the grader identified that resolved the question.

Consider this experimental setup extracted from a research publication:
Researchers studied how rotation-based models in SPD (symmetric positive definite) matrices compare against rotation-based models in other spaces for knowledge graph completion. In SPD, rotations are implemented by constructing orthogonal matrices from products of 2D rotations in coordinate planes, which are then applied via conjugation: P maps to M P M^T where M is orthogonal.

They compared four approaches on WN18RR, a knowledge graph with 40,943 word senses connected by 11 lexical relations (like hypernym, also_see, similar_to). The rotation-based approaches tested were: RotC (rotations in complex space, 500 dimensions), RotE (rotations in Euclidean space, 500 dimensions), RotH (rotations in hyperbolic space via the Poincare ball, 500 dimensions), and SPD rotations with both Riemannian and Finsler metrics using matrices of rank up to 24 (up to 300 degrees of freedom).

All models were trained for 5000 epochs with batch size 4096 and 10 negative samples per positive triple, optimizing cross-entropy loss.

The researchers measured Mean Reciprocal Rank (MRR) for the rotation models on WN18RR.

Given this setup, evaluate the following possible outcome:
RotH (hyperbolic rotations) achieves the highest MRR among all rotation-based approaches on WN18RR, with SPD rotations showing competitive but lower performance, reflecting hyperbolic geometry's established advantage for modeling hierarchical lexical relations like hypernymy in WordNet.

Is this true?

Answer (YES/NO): NO